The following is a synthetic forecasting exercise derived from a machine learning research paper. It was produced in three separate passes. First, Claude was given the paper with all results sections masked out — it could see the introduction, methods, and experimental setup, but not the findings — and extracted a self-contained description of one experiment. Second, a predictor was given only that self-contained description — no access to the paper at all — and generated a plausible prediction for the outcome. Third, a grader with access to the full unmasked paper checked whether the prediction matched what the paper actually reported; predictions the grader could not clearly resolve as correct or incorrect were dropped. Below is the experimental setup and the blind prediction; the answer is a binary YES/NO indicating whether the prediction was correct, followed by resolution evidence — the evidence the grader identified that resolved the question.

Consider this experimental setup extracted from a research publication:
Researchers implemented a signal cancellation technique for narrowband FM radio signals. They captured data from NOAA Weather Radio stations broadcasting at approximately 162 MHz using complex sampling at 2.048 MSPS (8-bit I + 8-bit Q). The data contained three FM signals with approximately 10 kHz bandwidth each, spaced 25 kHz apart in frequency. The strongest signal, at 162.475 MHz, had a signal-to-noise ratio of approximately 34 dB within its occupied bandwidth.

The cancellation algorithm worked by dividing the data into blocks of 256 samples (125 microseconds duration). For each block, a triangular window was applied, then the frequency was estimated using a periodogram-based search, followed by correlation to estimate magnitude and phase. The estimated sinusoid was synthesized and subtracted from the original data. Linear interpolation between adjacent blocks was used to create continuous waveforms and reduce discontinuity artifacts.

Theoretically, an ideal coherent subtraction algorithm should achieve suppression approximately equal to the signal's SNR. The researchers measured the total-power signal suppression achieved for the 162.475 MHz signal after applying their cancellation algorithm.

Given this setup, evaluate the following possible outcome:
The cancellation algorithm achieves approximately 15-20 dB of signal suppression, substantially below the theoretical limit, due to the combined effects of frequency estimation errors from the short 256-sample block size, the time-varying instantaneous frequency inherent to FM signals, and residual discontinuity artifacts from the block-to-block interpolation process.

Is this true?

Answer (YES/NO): YES